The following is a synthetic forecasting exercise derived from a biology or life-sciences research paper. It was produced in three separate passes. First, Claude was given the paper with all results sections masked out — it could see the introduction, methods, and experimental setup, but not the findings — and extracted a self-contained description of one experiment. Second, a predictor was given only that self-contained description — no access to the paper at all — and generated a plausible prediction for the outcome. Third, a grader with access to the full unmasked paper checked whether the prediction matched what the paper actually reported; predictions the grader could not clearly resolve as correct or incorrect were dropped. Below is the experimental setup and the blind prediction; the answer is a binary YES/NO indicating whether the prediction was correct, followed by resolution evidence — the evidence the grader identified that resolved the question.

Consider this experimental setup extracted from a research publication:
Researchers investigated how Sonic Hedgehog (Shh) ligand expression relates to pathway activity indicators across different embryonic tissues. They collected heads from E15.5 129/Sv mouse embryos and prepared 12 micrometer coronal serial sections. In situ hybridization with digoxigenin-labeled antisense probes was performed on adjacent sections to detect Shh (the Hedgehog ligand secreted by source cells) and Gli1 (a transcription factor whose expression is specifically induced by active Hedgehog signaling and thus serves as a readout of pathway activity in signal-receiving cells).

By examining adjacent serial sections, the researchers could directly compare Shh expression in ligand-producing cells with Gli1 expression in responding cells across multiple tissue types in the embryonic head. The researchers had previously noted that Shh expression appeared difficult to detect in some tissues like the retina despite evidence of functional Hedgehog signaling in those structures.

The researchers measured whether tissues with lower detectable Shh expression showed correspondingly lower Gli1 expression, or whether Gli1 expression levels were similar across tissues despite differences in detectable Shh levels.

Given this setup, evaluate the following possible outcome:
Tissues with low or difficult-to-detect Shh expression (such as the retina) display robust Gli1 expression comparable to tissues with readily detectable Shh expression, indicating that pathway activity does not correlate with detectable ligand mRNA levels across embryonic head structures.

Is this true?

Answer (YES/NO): YES